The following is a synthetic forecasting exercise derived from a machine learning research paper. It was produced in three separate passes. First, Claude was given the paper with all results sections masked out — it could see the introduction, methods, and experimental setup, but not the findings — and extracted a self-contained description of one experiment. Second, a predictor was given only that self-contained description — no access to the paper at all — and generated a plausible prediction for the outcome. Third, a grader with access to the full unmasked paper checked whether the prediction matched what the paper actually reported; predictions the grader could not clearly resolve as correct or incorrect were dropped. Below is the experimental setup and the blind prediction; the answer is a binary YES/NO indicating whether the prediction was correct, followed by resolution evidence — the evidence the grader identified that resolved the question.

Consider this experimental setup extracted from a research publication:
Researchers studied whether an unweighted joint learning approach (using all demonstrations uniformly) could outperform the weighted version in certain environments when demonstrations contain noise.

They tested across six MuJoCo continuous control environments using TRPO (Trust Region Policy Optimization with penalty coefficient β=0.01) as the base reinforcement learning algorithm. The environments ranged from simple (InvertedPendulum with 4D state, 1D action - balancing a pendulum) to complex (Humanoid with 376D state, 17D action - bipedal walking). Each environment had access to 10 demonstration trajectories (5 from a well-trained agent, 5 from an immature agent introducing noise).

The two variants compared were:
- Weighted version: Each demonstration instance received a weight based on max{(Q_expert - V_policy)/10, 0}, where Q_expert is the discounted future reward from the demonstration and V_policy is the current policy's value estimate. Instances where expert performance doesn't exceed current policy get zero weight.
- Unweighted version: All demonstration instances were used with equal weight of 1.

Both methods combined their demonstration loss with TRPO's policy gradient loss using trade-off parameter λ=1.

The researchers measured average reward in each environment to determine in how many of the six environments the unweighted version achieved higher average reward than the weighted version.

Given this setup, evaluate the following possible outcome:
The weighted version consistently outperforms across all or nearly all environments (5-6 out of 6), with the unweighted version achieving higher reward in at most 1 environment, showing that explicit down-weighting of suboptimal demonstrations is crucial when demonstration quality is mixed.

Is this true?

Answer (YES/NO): YES